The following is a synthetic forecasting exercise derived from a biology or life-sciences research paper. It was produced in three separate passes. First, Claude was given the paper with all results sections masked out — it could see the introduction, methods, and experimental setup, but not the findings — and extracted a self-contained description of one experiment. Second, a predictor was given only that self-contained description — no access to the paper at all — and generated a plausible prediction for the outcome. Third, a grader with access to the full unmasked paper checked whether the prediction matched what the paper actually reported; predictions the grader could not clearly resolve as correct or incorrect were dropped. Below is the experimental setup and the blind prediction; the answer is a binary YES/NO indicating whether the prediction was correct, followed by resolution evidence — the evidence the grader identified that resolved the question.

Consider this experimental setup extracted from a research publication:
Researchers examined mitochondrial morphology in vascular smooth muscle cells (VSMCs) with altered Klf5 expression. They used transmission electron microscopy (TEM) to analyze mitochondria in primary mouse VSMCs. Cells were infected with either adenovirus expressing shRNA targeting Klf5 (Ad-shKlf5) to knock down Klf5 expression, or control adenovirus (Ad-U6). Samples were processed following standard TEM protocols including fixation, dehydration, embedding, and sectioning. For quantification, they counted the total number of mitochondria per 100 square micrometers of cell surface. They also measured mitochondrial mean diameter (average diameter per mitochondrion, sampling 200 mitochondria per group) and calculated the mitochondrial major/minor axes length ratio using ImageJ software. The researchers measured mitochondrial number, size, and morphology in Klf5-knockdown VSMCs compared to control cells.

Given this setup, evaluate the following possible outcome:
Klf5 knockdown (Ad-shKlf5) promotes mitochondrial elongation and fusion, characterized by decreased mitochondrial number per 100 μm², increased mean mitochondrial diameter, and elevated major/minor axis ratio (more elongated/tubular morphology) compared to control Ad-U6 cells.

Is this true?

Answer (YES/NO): NO